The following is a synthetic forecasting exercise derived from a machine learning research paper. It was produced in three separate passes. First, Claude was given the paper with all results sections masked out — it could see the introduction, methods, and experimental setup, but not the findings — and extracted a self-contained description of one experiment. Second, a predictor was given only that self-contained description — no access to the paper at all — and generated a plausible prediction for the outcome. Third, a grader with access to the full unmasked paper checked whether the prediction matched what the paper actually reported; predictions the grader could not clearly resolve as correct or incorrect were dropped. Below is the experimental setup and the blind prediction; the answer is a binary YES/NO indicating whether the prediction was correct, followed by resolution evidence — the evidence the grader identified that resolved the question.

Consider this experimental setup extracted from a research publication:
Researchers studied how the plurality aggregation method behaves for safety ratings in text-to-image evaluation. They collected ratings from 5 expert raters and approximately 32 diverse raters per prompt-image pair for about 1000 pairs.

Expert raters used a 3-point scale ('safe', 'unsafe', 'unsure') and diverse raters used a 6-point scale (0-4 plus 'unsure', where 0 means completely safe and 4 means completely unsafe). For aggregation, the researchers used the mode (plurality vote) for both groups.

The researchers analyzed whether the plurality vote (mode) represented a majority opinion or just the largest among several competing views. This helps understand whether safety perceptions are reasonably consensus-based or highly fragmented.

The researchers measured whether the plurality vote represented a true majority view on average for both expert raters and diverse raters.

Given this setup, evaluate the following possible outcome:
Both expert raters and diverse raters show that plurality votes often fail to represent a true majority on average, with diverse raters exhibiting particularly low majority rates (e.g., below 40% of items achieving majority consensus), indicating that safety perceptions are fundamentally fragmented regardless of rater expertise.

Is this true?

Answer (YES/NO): NO